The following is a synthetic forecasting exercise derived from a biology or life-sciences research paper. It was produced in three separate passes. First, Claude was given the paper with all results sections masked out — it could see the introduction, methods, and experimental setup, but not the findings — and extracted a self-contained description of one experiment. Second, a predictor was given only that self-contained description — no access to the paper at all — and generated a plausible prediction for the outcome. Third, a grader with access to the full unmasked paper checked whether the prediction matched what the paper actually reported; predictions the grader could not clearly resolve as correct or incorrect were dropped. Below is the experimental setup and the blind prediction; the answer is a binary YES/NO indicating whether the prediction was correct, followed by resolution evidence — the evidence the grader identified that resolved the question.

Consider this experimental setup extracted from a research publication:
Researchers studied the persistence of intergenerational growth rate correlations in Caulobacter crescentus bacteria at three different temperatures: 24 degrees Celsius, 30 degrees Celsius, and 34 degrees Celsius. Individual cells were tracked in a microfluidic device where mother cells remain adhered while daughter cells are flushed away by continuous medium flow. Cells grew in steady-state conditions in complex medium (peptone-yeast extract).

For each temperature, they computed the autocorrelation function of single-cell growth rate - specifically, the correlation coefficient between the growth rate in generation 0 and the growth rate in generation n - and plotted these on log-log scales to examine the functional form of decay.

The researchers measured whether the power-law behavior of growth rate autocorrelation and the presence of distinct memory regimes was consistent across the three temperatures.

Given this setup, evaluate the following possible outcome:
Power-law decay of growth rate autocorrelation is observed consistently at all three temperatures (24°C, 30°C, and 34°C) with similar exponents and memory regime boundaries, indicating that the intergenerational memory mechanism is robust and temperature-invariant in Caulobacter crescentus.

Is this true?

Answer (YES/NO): YES